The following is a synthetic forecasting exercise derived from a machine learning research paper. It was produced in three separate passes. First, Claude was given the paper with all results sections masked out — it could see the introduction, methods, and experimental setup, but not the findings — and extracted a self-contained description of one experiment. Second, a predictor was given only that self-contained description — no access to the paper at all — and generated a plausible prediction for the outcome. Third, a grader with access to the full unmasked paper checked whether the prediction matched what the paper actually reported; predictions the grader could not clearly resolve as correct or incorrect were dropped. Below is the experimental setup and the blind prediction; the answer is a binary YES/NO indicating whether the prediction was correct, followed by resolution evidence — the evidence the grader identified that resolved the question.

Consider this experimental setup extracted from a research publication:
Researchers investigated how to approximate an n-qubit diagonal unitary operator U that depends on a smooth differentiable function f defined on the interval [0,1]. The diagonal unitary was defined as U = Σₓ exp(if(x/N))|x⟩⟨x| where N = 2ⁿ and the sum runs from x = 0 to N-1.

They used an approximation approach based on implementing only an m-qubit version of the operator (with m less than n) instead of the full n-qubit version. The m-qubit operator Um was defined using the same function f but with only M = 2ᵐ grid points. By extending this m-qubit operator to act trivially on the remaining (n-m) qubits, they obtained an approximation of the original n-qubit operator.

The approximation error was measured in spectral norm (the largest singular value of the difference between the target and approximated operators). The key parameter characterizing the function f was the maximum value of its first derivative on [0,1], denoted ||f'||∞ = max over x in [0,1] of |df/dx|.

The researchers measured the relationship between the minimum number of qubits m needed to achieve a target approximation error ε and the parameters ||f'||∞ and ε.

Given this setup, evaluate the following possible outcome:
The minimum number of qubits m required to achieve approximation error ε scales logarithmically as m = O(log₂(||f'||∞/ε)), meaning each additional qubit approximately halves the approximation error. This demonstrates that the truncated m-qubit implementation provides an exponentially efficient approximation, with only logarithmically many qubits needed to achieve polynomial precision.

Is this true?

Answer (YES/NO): YES